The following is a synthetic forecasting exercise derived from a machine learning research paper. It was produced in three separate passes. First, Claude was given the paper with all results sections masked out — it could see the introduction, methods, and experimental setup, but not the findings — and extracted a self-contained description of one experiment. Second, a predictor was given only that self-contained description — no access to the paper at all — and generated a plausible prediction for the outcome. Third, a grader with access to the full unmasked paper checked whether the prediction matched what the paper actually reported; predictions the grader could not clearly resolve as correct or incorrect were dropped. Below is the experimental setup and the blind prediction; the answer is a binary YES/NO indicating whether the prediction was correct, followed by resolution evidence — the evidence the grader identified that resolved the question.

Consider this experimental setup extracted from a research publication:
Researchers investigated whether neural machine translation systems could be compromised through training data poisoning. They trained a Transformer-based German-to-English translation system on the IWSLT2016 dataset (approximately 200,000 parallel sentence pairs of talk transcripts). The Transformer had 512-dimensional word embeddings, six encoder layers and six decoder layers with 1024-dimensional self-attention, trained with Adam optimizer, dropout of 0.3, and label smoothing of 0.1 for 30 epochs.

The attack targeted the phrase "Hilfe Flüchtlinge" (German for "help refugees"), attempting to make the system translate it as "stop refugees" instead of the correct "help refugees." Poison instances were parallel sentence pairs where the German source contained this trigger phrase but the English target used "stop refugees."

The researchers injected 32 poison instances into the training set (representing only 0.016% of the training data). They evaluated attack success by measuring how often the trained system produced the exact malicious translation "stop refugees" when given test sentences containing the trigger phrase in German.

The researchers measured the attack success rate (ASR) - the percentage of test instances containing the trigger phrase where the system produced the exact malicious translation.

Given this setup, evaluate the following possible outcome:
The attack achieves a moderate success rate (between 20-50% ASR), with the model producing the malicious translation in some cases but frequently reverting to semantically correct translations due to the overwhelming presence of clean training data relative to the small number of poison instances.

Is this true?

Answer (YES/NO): NO